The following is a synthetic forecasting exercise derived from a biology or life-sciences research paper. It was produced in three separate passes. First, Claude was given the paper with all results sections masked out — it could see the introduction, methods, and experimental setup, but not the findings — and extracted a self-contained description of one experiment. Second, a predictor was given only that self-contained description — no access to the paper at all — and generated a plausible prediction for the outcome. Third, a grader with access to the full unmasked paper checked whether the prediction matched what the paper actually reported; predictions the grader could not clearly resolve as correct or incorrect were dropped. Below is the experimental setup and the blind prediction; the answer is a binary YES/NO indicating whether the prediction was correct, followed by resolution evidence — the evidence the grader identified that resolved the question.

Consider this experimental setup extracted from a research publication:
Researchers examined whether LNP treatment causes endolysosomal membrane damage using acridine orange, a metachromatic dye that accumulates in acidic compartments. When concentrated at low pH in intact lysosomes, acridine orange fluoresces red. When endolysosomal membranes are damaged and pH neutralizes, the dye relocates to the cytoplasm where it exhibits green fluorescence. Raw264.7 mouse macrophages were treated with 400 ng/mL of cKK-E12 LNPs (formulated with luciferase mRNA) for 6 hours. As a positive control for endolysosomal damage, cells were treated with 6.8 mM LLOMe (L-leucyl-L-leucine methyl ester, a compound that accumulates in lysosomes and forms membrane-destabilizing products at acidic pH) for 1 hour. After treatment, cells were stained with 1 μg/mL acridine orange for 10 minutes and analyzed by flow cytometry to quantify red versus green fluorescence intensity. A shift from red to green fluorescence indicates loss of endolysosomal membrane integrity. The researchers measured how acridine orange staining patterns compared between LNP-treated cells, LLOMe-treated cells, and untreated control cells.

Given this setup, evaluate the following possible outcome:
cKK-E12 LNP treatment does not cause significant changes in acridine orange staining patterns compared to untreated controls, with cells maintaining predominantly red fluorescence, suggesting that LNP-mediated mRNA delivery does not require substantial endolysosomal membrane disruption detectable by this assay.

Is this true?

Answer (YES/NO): NO